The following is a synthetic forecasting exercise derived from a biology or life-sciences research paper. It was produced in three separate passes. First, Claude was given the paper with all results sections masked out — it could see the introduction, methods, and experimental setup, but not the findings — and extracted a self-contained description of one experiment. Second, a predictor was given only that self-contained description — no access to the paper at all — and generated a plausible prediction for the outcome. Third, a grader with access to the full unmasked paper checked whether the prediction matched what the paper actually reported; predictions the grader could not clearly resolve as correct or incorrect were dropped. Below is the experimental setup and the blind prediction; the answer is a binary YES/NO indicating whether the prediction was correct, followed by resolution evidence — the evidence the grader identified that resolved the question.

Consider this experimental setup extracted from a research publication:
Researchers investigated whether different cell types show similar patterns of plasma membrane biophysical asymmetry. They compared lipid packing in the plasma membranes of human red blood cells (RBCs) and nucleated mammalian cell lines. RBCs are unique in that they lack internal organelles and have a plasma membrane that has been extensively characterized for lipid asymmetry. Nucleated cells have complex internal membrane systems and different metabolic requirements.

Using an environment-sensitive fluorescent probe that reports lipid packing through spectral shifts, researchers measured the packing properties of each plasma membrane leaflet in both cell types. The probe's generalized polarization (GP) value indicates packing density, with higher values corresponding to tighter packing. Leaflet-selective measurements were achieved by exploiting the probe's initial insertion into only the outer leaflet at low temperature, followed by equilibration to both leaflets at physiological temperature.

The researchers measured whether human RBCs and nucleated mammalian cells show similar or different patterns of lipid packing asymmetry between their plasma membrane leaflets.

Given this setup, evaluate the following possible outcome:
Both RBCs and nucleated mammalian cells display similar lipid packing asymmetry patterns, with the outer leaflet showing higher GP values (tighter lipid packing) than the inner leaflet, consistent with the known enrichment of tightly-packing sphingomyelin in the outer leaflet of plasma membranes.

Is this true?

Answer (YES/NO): YES